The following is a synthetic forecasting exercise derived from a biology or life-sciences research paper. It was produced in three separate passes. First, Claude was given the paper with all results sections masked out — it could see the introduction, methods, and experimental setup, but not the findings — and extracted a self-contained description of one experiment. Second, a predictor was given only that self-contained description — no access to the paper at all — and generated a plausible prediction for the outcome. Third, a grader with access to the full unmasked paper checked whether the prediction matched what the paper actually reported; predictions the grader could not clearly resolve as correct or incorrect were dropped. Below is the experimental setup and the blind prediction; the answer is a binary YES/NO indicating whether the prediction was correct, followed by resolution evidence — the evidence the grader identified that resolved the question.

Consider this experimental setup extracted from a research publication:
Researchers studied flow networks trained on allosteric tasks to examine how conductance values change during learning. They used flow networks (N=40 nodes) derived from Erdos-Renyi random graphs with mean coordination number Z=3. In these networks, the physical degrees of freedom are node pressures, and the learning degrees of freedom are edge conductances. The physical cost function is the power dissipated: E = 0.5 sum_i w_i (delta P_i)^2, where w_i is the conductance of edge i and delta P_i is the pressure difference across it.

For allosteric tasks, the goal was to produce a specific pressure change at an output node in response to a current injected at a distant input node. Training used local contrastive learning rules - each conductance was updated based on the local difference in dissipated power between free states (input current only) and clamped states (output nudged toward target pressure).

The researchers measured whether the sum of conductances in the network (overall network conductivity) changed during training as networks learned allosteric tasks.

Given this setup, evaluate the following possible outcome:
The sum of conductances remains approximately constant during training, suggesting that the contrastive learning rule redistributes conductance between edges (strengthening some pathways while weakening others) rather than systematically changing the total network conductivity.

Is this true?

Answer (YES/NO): NO